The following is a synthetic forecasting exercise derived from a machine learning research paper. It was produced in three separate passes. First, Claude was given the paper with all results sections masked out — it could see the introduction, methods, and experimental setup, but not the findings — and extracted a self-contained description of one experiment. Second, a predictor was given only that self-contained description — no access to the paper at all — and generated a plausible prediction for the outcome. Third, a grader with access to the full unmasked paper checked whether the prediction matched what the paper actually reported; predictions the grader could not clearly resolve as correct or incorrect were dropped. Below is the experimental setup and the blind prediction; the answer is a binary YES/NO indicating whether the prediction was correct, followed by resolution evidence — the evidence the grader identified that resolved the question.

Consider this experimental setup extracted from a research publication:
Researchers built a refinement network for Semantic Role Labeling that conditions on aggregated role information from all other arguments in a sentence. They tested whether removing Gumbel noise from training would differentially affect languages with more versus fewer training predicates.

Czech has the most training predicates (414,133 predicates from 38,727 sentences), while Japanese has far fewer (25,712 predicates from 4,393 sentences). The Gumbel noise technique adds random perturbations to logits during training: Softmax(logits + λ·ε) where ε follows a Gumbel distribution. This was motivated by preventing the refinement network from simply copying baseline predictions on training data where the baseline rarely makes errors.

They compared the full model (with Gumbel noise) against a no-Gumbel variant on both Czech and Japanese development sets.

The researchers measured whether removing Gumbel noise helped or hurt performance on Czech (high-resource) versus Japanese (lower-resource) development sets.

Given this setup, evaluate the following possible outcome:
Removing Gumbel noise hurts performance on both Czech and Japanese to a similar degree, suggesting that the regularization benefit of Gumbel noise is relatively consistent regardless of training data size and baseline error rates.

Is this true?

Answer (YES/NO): NO